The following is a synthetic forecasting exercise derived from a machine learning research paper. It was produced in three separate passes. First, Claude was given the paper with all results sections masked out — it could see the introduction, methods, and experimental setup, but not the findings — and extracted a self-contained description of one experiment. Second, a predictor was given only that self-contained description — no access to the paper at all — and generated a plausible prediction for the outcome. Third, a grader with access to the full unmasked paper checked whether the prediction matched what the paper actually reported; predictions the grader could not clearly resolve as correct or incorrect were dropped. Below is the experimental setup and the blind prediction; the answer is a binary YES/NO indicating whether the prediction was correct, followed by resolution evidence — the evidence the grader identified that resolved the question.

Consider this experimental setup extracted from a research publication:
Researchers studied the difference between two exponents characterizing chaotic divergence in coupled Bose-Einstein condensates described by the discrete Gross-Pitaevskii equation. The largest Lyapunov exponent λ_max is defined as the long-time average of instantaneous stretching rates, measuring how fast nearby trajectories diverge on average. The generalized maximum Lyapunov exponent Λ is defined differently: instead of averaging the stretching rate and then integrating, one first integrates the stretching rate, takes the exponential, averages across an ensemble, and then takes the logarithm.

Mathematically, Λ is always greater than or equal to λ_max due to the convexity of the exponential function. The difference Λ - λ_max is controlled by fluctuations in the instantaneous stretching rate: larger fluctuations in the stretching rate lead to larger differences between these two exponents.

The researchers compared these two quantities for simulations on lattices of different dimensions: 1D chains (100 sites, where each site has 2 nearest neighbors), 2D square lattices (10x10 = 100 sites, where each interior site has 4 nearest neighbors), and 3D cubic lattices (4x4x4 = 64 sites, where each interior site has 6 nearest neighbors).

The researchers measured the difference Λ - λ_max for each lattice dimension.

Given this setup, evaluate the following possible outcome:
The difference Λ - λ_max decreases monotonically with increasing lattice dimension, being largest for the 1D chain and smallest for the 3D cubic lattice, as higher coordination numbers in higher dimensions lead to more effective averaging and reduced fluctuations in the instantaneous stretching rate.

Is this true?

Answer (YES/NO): YES